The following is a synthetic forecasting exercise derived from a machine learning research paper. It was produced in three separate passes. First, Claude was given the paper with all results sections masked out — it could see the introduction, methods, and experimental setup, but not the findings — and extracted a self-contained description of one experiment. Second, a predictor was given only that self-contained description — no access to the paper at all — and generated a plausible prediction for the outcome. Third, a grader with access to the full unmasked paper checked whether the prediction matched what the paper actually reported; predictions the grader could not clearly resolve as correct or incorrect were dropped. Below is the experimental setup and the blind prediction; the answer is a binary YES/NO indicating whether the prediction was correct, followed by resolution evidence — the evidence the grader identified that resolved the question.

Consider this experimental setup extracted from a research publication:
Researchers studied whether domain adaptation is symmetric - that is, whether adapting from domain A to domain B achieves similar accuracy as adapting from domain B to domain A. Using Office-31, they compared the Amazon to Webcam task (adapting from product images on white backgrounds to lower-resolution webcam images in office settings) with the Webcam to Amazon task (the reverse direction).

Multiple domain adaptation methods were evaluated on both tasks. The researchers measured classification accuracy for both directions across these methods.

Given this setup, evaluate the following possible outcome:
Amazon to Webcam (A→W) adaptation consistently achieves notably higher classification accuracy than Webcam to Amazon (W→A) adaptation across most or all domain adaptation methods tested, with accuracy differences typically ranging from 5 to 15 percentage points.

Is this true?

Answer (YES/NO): NO